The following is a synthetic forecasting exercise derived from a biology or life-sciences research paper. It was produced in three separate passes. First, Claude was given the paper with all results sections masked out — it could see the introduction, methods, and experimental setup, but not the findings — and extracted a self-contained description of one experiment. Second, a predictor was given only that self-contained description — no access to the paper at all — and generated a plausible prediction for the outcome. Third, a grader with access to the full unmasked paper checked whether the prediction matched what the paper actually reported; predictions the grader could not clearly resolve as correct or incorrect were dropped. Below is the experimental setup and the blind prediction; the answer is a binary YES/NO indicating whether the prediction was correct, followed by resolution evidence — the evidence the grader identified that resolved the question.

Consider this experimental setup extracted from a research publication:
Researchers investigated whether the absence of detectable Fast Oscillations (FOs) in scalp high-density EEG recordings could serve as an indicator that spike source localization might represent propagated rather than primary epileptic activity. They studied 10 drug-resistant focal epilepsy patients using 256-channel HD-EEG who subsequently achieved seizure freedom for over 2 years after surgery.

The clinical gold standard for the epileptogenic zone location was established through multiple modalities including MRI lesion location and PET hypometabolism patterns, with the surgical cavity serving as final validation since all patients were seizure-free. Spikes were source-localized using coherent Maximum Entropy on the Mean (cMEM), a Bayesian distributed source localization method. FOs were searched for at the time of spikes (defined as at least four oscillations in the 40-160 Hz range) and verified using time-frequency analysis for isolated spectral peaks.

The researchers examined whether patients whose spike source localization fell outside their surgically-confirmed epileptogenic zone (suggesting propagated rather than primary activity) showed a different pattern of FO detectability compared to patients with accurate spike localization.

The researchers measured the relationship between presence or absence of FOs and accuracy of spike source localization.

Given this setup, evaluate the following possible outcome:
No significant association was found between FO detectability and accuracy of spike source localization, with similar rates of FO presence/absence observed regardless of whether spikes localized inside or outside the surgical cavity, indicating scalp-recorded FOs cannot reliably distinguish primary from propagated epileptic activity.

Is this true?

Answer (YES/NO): NO